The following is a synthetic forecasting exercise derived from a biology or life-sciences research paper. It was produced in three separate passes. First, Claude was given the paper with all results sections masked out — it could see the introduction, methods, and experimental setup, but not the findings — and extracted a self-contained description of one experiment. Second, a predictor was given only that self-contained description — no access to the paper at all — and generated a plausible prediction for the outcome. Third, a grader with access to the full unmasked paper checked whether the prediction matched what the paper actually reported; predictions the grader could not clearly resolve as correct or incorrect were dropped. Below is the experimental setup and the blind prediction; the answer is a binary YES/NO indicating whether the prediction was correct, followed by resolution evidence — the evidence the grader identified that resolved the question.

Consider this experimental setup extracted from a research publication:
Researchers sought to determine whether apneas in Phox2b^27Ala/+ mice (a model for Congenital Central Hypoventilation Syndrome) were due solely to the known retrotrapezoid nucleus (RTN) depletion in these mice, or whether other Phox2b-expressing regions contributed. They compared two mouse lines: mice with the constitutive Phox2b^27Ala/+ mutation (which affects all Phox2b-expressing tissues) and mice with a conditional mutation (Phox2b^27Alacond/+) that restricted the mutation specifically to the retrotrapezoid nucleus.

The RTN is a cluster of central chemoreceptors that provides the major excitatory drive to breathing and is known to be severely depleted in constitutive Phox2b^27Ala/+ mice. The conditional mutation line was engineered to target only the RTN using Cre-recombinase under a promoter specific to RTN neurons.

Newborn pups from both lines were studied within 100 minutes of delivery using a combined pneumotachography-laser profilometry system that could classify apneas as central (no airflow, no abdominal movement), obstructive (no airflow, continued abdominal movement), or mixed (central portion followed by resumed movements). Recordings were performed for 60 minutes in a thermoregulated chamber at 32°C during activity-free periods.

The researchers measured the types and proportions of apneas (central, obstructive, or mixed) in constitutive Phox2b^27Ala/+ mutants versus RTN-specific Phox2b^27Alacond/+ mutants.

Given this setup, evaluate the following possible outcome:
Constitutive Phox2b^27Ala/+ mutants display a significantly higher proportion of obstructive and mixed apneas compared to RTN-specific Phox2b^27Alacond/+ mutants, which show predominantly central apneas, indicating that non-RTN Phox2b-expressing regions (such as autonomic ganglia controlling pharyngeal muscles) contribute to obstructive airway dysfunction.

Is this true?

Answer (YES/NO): NO